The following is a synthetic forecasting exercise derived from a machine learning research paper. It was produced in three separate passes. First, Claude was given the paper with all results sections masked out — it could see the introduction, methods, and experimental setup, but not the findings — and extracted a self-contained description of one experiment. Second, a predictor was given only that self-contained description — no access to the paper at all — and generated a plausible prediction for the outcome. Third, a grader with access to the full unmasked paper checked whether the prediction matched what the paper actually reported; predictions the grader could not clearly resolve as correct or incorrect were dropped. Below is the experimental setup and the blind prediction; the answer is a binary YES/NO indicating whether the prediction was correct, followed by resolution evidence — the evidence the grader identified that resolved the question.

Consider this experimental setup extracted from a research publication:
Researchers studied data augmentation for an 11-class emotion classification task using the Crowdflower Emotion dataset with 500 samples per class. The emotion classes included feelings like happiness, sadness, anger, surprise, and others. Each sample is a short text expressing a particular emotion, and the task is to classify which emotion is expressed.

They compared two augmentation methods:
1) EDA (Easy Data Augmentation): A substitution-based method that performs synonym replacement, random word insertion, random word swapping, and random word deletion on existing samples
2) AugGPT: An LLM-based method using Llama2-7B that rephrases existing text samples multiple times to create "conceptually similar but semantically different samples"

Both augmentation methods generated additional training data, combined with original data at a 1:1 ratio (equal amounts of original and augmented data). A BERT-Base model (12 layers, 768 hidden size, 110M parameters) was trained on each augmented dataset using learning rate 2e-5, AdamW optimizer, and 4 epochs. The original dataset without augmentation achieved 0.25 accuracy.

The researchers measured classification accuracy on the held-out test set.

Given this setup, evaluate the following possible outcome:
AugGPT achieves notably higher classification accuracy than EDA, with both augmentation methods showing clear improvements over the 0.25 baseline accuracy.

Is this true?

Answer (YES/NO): NO